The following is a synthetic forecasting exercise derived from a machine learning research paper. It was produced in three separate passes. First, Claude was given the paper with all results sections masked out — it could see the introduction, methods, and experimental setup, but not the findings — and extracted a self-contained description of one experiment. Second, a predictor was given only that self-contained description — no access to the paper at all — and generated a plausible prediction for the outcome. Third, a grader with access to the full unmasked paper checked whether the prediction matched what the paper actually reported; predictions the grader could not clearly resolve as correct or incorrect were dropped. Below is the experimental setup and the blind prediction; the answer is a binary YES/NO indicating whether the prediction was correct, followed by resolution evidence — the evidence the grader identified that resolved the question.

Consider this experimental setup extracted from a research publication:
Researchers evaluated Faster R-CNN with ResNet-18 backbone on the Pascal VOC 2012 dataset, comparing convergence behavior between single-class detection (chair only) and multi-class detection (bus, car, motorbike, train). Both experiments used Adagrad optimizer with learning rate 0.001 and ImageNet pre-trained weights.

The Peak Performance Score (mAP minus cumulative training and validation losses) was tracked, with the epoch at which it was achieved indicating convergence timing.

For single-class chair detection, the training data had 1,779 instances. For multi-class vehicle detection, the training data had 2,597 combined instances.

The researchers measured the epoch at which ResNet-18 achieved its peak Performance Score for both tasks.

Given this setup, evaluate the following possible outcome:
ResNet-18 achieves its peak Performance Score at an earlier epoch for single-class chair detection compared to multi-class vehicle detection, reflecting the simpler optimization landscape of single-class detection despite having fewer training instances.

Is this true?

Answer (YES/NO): YES